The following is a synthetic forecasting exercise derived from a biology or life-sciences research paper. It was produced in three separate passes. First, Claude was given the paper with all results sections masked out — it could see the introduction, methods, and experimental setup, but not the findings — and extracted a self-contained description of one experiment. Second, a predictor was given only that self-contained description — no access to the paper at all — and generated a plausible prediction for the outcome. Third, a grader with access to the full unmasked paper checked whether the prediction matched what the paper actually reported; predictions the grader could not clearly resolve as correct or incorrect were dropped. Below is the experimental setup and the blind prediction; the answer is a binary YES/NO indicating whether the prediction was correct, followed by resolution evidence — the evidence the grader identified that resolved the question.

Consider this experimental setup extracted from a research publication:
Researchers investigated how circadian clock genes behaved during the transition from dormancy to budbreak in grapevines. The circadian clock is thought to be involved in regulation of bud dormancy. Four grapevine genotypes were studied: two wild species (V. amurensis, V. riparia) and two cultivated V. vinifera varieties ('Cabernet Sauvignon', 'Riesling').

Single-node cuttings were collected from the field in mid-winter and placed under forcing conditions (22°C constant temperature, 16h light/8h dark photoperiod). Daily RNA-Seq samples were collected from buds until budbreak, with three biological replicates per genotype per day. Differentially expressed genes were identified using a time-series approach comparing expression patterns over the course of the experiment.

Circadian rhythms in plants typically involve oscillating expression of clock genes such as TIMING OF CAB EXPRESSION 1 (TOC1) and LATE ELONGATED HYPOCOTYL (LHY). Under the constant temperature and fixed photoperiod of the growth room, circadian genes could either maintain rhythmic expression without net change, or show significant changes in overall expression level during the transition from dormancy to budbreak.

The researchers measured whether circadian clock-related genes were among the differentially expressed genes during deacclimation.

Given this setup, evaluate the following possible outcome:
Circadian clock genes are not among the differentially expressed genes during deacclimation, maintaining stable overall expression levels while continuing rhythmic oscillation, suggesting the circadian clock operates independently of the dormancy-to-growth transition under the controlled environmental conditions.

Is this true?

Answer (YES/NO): NO